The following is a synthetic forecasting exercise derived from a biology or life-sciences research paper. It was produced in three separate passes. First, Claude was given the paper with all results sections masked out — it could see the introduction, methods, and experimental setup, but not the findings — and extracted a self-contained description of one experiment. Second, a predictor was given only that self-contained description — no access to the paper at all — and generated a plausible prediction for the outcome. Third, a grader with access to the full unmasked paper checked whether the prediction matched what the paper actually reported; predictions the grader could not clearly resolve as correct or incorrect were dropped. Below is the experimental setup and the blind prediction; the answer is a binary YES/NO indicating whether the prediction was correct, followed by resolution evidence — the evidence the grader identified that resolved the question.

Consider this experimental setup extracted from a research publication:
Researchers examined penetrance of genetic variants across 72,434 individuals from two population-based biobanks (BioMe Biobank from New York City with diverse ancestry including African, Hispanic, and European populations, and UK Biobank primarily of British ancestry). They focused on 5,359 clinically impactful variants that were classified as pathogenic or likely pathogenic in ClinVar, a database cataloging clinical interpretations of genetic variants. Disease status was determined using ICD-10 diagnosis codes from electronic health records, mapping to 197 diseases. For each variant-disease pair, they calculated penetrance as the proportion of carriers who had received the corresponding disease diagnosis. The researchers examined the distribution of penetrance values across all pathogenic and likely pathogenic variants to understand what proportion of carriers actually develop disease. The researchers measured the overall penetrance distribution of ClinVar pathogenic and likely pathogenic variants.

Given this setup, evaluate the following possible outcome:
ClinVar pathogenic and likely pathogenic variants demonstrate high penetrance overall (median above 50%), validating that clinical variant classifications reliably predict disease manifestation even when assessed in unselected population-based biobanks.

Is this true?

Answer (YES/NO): NO